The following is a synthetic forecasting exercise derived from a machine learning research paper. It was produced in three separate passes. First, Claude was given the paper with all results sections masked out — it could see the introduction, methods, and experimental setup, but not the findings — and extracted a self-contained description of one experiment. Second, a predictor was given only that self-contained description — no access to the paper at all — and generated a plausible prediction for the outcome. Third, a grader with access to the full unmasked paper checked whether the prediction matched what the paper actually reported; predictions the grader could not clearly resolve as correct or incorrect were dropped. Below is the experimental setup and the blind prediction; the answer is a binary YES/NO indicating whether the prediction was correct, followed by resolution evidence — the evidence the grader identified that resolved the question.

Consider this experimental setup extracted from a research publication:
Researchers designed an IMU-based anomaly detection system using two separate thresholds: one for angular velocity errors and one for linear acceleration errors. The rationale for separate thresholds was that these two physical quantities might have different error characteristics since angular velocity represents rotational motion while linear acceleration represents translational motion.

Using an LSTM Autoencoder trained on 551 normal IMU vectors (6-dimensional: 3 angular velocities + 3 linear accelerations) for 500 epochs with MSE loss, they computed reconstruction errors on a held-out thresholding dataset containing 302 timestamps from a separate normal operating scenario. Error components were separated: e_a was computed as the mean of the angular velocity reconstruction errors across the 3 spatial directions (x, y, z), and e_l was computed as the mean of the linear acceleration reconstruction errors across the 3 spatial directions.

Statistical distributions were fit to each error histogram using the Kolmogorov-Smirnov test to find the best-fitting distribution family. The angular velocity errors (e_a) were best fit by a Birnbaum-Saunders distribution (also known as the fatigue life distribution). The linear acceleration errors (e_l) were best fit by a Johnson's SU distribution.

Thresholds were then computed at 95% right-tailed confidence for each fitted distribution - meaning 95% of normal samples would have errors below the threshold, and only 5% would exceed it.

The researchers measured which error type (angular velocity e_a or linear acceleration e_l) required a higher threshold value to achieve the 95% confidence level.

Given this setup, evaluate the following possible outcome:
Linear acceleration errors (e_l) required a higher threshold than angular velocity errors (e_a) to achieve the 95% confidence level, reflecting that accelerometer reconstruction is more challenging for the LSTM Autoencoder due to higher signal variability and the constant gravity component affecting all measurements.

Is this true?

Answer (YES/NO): YES